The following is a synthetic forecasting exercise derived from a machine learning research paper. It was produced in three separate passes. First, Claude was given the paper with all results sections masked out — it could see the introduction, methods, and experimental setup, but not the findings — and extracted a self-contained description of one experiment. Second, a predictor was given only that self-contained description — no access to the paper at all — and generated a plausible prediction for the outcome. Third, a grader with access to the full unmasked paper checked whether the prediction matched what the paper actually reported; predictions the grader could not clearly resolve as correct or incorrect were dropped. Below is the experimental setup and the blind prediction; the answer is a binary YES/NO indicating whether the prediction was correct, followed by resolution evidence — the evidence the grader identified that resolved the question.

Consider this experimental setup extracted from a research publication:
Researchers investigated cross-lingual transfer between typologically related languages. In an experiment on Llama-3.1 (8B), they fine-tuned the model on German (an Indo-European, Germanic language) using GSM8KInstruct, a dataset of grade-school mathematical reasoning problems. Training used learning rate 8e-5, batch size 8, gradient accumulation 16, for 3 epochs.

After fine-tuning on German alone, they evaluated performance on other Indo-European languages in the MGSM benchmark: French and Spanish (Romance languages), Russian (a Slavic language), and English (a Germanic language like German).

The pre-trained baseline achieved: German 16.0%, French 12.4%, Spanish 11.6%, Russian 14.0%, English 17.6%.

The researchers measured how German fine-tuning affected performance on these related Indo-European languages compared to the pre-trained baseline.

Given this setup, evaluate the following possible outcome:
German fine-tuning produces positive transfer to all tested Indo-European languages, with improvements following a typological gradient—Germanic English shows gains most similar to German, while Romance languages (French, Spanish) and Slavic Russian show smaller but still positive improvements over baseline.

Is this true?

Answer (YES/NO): NO